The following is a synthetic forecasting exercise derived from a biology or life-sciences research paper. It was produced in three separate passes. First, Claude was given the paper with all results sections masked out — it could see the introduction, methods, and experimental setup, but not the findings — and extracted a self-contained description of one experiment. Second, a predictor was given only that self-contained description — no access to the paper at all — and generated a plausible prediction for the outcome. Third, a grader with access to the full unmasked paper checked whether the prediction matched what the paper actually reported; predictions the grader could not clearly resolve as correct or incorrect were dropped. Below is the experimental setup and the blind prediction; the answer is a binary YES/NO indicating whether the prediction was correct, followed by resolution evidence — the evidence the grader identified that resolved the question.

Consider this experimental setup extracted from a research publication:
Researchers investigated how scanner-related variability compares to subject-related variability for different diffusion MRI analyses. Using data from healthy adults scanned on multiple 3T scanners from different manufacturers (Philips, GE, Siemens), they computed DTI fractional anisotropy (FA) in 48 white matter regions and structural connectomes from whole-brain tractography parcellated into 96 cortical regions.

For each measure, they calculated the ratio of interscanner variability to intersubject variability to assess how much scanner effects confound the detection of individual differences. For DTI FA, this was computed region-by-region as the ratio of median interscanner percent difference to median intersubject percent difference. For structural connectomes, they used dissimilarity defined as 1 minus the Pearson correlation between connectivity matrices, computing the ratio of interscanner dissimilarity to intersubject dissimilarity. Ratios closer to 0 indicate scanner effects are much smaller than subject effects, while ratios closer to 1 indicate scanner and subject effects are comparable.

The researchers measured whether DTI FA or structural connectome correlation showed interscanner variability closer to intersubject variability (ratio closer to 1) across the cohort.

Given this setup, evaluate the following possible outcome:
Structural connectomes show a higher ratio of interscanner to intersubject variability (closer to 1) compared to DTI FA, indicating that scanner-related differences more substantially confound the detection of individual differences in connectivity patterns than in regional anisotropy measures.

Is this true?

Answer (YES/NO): YES